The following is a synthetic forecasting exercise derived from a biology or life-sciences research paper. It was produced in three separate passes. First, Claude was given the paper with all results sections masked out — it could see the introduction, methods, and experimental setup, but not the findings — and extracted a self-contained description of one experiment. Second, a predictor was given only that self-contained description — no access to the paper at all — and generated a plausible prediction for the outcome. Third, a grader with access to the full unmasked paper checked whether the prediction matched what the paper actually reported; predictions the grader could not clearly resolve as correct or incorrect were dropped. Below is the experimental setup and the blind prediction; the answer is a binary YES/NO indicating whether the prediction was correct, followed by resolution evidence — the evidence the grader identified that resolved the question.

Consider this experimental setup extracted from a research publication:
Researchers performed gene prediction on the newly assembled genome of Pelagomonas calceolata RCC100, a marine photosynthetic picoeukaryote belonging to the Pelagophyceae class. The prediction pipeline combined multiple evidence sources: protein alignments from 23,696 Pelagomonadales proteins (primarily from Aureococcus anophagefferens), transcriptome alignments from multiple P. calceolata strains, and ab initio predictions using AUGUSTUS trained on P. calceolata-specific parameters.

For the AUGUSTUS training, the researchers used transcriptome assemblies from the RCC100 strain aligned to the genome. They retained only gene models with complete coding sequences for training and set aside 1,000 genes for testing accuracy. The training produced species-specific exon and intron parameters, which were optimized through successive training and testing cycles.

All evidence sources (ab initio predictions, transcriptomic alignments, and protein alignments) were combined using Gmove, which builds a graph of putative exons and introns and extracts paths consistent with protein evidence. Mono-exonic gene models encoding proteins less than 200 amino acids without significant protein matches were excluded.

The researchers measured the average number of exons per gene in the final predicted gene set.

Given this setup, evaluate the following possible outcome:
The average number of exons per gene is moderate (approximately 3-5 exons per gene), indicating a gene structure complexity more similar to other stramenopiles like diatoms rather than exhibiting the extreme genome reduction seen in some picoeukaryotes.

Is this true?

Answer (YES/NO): NO